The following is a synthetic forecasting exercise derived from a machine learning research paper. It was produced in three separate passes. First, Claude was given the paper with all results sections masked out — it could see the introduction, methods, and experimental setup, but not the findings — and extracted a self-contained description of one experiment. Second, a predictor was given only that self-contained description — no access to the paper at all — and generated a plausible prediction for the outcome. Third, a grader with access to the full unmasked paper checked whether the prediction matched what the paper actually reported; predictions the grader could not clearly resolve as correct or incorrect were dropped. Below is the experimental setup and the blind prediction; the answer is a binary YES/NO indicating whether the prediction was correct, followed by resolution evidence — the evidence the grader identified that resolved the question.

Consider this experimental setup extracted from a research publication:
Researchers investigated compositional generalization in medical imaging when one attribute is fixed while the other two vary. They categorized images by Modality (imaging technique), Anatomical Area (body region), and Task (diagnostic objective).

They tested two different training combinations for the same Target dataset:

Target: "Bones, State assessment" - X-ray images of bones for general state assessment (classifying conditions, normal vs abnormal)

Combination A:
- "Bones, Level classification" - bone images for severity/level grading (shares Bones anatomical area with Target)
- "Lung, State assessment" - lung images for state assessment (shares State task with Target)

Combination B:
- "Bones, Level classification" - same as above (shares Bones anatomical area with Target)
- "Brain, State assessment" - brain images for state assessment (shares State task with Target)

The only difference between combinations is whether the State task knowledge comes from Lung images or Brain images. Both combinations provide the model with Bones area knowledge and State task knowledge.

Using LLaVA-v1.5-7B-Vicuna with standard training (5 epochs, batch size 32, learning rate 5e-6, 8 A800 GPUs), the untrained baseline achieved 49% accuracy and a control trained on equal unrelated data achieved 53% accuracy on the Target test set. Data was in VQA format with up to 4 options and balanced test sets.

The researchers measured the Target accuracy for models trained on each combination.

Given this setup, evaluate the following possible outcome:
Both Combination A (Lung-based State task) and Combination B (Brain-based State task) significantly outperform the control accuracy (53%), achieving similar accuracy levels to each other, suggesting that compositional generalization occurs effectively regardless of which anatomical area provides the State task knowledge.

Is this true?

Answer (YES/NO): NO